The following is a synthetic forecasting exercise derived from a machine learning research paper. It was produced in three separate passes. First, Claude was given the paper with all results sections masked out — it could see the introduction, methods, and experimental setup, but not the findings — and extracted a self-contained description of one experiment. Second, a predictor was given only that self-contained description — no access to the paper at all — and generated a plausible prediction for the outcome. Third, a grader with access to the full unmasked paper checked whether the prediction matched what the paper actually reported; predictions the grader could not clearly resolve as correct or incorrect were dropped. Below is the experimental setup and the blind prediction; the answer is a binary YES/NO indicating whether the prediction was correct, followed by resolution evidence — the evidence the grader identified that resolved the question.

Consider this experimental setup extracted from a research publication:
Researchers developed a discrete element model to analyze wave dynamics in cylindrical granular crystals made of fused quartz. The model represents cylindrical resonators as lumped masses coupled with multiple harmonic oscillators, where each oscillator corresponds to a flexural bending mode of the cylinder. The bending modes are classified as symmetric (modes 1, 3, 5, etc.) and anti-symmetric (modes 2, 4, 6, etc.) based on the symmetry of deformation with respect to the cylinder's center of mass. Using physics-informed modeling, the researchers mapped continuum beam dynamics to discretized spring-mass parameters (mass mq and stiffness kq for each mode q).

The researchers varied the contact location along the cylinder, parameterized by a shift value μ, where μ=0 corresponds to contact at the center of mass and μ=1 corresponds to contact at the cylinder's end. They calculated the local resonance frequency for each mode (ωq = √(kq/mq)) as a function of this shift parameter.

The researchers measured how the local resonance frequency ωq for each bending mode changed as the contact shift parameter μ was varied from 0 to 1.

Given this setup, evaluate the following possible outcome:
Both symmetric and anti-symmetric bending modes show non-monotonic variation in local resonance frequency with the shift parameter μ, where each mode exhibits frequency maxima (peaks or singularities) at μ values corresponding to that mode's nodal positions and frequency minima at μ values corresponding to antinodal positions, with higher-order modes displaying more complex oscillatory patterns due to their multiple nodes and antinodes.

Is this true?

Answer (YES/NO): NO